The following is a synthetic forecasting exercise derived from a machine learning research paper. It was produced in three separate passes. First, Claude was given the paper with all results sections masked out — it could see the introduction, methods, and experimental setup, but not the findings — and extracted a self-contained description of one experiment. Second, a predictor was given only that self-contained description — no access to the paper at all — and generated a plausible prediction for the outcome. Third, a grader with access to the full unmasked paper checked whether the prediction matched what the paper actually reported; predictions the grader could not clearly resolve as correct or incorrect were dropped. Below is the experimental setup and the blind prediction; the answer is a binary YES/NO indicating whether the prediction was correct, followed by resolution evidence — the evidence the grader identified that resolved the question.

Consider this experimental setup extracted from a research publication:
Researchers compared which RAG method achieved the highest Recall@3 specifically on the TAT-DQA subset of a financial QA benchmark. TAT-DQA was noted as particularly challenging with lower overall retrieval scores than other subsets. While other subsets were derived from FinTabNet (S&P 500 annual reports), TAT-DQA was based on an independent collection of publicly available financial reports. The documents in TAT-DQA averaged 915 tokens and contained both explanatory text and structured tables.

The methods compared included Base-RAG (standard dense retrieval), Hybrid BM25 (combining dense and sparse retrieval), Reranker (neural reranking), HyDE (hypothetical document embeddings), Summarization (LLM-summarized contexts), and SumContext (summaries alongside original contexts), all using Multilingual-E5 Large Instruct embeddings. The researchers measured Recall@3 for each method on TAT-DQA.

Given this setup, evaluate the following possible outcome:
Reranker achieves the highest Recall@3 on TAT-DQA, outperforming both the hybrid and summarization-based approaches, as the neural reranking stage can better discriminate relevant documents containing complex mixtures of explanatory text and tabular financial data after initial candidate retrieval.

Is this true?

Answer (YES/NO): NO